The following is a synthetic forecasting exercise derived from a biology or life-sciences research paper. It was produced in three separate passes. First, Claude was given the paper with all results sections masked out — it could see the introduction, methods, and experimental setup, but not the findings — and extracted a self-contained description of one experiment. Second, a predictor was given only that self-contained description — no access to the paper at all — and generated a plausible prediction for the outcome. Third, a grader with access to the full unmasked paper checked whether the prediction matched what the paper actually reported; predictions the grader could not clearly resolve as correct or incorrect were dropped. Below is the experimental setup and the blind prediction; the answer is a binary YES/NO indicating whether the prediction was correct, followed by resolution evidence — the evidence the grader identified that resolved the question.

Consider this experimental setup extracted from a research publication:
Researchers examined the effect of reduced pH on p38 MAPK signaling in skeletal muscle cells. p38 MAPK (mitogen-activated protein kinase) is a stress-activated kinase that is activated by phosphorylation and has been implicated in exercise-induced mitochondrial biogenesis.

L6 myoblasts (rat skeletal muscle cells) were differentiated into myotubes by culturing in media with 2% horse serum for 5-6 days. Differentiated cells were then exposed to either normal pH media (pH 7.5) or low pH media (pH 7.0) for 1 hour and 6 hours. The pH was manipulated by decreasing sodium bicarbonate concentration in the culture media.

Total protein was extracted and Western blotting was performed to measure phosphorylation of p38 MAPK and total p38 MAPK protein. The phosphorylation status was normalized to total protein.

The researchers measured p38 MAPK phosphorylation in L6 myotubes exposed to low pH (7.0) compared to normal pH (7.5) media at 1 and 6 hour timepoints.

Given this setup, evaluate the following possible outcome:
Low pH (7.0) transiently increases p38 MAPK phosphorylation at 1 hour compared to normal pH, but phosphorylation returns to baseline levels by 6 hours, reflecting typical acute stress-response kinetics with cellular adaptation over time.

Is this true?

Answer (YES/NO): NO